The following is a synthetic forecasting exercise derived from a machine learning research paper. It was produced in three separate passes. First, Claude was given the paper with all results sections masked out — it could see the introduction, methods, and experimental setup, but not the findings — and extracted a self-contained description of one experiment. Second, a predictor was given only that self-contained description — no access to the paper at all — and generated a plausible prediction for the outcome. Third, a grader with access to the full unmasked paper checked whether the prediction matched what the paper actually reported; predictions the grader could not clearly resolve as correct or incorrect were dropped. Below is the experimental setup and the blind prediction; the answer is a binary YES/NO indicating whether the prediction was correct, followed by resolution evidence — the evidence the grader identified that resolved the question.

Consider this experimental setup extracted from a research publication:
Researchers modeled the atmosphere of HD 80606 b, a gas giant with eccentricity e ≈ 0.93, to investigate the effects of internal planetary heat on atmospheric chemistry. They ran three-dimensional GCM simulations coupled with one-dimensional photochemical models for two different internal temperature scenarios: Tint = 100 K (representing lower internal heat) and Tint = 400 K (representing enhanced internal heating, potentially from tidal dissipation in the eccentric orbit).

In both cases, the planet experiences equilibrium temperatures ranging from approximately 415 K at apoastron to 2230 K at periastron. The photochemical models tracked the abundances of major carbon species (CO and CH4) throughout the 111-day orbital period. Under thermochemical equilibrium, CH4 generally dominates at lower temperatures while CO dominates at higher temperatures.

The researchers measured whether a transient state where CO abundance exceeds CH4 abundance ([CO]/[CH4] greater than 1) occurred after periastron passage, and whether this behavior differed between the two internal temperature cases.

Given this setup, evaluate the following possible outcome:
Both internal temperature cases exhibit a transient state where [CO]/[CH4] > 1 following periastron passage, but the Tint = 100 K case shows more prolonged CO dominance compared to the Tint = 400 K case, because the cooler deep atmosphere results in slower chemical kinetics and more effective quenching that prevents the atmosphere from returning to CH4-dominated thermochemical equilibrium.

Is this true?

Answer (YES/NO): NO